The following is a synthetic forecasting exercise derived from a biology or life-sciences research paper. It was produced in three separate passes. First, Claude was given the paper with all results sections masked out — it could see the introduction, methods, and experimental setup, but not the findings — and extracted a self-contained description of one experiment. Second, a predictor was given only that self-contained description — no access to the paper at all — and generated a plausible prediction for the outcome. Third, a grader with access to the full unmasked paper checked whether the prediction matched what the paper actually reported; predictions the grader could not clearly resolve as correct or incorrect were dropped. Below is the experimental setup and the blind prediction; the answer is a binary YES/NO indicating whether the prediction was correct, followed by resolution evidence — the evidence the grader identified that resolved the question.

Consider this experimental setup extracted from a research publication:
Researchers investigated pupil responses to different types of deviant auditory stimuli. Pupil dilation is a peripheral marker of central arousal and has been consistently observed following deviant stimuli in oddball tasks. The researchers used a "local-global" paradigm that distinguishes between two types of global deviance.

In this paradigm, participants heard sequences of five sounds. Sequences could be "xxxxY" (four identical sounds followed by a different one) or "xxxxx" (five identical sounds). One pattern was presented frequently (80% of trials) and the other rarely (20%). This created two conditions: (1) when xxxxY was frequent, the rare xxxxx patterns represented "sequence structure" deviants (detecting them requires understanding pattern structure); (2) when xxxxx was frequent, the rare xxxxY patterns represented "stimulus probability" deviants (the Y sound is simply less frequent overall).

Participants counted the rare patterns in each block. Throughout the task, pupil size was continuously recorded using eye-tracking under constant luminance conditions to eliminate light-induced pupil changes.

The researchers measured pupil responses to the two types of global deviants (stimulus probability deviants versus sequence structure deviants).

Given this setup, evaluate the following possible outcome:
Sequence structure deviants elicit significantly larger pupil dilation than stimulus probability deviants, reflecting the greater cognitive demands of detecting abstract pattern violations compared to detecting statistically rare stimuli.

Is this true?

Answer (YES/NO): NO